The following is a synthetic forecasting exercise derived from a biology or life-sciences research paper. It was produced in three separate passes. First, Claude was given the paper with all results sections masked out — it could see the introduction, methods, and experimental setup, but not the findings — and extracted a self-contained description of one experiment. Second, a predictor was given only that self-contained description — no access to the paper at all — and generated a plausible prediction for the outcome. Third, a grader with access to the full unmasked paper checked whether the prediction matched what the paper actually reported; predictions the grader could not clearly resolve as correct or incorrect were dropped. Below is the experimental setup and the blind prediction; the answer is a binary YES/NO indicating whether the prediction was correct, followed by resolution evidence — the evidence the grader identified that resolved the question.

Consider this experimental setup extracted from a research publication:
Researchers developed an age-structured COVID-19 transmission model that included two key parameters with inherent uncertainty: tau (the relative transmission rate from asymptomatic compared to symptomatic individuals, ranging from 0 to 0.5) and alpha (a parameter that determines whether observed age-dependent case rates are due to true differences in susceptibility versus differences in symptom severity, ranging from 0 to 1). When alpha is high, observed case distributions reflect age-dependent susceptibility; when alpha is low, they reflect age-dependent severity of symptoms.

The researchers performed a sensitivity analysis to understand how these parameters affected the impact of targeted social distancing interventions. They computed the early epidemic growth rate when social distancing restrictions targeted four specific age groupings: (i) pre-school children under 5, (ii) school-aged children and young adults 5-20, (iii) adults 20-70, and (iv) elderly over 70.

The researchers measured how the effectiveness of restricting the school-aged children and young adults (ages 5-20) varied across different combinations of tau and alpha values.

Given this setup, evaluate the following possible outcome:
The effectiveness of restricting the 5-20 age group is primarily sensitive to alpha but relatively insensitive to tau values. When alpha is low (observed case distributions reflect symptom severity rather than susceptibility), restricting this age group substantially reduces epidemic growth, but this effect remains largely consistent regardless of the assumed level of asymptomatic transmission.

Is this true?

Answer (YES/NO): NO